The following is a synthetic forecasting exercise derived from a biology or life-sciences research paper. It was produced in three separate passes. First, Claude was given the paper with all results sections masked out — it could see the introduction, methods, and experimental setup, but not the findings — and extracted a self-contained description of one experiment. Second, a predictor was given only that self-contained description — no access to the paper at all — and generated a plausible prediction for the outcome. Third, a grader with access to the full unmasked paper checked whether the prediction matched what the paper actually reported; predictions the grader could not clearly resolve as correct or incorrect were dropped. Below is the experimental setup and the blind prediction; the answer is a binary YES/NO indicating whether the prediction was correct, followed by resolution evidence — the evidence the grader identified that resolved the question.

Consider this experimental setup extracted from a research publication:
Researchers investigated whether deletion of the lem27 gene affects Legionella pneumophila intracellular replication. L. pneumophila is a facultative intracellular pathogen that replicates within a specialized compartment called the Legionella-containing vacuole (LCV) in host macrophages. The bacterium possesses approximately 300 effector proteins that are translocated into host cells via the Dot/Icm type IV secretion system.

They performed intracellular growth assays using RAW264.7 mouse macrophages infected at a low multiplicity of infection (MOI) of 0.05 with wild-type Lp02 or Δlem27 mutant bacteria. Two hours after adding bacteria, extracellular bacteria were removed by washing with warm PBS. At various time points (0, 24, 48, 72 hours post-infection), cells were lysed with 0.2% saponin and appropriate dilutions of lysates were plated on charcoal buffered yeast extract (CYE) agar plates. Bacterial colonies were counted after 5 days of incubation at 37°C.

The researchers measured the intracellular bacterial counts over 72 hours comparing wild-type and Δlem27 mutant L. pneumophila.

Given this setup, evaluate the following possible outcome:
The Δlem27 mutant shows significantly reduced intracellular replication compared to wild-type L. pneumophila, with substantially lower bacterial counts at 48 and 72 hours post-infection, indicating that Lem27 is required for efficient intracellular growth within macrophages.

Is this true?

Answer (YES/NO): NO